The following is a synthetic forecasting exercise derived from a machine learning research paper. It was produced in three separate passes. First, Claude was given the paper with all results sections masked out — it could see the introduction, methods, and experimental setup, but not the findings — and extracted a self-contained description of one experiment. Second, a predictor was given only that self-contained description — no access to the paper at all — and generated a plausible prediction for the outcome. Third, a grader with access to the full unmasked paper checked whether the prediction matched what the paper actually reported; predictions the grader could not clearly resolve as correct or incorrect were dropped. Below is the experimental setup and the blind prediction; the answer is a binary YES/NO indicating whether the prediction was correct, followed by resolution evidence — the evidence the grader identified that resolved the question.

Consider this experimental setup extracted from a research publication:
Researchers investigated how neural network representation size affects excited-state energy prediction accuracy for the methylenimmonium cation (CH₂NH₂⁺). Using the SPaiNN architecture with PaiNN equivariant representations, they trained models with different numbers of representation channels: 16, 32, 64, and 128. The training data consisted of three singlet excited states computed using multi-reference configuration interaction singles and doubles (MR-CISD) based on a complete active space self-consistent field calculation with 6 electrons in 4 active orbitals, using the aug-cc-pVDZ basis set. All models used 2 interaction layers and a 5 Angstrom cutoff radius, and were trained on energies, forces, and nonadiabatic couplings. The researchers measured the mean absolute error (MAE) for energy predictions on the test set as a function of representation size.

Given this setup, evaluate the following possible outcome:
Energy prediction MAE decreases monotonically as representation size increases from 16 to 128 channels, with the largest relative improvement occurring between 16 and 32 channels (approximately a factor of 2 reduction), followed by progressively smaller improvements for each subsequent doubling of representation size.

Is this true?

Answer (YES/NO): NO